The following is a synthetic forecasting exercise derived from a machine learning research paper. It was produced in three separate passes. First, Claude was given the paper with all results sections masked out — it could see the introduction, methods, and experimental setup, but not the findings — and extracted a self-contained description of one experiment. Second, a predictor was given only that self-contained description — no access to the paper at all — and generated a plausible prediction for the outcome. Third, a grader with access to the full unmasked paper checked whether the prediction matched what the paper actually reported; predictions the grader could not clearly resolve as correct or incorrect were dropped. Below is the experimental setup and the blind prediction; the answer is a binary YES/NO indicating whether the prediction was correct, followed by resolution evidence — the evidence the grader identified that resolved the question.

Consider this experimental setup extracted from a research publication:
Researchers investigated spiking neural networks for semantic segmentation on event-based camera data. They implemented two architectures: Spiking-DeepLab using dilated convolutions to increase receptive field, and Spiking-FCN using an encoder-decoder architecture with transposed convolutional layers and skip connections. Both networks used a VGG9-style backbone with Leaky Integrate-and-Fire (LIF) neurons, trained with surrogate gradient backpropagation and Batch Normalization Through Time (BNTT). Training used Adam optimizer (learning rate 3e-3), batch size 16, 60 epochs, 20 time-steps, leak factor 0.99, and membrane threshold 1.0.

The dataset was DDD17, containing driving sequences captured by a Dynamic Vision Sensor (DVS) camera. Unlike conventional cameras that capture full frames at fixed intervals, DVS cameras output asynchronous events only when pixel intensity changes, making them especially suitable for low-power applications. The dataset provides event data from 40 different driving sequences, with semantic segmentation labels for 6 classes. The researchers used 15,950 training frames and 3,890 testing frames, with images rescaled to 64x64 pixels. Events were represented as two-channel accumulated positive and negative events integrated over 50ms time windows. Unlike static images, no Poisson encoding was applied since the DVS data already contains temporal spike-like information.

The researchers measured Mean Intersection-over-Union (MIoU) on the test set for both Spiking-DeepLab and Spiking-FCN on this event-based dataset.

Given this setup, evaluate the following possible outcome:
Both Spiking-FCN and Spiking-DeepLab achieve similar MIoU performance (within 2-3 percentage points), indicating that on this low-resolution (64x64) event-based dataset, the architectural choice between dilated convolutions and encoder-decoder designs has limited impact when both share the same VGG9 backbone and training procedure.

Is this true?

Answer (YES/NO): YES